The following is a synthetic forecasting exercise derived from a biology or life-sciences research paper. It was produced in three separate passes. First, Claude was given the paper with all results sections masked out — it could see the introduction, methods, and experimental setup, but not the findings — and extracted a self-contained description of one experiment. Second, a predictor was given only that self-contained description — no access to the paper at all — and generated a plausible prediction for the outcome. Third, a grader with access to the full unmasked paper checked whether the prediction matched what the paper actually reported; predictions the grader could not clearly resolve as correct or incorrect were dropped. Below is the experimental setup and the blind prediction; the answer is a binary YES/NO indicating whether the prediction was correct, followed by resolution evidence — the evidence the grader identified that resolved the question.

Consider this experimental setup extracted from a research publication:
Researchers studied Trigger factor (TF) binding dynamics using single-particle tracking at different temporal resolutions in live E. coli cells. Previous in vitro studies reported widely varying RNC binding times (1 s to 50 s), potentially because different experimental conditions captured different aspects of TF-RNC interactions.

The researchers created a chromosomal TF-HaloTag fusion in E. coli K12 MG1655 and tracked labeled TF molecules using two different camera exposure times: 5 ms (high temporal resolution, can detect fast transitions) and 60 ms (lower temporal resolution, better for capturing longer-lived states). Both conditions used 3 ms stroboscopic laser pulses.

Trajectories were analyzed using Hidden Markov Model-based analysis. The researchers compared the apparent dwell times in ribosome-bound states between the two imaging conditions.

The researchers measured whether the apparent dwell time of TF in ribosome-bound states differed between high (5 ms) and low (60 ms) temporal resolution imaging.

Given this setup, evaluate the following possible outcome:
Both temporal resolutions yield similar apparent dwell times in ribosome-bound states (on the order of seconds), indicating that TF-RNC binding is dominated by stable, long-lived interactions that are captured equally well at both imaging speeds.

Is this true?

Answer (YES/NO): NO